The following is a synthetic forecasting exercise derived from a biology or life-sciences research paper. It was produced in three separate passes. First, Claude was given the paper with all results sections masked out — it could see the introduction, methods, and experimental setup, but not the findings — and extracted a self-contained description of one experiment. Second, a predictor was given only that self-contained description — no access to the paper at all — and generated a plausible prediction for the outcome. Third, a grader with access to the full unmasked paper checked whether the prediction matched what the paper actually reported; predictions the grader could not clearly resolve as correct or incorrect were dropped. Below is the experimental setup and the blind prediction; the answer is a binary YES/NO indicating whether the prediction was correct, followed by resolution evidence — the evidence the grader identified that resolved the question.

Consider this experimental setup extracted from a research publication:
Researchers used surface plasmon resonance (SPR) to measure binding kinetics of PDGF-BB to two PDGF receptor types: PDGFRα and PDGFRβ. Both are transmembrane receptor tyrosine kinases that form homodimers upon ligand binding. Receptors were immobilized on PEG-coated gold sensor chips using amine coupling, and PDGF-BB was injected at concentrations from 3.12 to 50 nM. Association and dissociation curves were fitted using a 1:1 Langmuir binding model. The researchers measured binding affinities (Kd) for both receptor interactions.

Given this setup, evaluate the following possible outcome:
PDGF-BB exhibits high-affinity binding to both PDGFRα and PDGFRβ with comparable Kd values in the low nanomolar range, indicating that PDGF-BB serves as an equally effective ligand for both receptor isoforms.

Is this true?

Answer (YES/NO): NO